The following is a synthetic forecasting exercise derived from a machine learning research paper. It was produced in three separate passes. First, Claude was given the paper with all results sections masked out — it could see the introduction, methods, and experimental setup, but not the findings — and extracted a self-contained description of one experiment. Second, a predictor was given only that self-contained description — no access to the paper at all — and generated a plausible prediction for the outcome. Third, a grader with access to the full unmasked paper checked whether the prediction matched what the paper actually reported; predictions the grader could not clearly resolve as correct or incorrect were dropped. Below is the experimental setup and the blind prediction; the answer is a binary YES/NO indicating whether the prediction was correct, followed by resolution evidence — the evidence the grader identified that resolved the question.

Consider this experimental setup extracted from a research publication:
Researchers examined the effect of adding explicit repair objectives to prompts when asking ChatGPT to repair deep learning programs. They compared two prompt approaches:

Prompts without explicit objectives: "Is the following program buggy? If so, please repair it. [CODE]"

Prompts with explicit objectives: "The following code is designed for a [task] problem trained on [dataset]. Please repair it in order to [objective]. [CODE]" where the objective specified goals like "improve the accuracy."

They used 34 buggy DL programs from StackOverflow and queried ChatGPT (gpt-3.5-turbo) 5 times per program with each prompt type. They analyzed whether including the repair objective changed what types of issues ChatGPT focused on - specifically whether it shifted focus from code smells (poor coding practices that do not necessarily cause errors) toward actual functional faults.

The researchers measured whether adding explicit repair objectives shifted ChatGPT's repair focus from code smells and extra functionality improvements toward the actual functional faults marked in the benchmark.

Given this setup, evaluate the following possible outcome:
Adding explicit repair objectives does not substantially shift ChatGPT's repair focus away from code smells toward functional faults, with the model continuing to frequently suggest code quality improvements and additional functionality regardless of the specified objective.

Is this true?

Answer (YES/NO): NO